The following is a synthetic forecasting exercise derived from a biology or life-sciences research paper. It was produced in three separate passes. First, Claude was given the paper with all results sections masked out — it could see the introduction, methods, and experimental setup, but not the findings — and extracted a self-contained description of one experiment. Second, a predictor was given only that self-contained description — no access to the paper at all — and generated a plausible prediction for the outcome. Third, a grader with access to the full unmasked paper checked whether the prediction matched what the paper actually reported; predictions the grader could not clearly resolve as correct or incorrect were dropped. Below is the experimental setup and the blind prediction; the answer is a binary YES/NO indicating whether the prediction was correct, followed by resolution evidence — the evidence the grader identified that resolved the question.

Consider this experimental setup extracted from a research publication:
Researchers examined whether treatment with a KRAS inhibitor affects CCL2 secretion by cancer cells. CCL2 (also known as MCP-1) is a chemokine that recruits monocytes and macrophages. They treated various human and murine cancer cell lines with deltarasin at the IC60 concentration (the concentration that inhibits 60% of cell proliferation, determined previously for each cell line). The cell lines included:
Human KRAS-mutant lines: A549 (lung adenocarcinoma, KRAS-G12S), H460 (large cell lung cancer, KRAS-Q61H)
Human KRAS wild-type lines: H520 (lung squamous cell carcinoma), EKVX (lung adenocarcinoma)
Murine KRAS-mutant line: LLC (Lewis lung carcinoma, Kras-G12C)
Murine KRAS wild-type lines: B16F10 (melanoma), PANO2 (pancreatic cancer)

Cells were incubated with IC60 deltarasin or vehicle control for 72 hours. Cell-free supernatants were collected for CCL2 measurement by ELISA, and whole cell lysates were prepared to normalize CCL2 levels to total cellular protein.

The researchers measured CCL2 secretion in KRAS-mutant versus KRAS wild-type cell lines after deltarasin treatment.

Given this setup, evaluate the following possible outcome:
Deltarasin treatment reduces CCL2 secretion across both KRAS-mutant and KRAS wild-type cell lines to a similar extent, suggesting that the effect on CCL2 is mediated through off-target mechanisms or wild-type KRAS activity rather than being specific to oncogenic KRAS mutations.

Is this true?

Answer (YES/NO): NO